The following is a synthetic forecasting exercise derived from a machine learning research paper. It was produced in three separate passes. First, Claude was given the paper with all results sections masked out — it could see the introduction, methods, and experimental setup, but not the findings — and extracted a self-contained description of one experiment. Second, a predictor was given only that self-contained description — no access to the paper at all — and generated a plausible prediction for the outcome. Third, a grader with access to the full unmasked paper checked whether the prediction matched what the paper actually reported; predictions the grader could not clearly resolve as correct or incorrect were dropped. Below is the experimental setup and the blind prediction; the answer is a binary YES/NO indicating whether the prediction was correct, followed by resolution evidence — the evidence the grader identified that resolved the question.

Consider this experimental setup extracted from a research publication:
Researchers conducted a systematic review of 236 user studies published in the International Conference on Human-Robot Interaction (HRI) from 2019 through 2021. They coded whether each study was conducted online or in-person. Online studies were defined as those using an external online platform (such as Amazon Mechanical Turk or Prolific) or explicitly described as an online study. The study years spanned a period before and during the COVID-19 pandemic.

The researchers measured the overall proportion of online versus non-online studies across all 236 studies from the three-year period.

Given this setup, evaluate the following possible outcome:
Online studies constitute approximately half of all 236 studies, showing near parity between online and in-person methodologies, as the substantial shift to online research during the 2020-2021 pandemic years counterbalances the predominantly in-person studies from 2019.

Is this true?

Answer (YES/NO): NO